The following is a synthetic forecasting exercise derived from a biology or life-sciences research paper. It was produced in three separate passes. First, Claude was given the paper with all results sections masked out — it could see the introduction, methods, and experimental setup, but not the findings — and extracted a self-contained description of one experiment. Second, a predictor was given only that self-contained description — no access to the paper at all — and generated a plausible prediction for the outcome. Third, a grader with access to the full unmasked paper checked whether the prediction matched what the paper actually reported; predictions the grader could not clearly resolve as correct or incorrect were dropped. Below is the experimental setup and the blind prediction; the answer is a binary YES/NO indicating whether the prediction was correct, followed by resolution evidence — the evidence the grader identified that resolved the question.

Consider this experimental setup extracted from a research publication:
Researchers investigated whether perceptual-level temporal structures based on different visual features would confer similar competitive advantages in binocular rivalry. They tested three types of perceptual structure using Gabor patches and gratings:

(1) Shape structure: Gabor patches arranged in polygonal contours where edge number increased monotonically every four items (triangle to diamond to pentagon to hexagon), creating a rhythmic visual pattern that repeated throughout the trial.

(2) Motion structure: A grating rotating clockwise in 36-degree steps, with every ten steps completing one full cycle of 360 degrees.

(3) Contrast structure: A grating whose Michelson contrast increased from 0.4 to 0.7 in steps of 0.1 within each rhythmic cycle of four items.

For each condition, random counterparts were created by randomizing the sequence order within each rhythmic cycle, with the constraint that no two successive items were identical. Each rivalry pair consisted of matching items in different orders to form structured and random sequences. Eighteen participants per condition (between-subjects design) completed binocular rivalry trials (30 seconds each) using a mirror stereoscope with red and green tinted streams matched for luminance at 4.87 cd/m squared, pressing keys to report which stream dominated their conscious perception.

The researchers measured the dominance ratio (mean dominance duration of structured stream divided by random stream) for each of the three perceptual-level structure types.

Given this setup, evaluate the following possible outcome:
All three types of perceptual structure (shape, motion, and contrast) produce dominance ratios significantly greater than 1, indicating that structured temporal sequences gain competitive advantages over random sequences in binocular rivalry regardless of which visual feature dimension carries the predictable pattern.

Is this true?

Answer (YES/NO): NO